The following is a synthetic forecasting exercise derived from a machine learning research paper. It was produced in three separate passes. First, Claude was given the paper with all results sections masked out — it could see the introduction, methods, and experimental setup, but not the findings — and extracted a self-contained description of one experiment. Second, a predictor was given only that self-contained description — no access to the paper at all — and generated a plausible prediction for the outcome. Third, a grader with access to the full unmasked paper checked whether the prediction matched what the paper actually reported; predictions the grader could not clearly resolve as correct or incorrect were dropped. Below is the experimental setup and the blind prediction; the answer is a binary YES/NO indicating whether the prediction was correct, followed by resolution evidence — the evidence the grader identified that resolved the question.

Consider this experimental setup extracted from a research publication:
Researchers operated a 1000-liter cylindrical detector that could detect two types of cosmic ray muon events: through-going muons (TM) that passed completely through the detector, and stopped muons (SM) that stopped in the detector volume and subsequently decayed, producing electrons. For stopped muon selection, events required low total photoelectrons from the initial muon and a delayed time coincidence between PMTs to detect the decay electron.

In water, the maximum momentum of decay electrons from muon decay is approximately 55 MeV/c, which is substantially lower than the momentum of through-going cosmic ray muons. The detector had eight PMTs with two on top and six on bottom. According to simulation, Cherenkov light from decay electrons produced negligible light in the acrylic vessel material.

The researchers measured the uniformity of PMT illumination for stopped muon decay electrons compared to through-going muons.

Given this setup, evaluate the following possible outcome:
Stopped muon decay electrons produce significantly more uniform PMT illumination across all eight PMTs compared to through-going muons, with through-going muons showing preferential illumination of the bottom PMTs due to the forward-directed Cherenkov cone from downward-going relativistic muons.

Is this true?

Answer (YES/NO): YES